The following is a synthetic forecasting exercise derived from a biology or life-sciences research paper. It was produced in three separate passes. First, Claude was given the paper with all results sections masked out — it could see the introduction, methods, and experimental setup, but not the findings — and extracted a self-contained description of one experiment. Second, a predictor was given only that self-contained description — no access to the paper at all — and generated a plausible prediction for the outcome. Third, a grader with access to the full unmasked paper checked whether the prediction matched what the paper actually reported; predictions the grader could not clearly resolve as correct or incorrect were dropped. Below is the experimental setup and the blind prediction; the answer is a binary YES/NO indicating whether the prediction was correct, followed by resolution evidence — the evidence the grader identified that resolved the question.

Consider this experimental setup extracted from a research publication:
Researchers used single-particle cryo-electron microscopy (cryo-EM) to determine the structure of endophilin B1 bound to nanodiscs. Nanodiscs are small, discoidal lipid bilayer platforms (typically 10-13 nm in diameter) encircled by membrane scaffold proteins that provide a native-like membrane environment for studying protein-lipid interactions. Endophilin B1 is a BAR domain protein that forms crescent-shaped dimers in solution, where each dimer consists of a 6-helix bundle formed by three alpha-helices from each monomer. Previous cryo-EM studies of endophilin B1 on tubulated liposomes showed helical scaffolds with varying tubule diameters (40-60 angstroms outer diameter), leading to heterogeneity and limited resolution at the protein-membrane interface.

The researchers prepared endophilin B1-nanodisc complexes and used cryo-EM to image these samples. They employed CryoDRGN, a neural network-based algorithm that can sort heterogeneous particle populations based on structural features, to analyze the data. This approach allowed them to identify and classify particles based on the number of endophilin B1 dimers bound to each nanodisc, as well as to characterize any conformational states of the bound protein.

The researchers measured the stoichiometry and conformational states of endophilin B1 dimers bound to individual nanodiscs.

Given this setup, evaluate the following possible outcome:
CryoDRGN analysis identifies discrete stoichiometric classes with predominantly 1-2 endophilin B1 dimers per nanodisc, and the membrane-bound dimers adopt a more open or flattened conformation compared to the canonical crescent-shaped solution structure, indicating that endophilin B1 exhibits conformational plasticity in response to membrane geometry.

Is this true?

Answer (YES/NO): NO